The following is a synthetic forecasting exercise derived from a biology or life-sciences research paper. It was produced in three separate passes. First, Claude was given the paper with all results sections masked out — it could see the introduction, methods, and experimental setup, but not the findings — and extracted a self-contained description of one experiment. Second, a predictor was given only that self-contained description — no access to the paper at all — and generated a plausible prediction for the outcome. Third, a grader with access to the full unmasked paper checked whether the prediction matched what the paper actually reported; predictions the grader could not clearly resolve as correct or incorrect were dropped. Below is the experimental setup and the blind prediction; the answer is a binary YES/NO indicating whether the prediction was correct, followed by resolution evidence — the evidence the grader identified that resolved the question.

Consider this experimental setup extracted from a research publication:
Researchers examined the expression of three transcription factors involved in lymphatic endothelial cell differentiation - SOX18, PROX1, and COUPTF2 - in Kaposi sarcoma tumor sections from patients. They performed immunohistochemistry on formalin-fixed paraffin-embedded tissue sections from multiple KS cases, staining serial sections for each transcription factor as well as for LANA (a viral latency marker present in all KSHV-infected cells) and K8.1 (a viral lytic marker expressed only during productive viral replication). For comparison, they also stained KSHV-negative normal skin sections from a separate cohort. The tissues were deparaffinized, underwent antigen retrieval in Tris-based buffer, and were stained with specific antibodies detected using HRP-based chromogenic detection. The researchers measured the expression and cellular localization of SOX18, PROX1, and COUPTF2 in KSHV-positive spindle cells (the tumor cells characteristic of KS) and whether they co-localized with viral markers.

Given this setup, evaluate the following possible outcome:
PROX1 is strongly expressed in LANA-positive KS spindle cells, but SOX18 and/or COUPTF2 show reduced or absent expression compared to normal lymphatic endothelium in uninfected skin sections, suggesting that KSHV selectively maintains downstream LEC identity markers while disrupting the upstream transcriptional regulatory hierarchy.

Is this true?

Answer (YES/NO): NO